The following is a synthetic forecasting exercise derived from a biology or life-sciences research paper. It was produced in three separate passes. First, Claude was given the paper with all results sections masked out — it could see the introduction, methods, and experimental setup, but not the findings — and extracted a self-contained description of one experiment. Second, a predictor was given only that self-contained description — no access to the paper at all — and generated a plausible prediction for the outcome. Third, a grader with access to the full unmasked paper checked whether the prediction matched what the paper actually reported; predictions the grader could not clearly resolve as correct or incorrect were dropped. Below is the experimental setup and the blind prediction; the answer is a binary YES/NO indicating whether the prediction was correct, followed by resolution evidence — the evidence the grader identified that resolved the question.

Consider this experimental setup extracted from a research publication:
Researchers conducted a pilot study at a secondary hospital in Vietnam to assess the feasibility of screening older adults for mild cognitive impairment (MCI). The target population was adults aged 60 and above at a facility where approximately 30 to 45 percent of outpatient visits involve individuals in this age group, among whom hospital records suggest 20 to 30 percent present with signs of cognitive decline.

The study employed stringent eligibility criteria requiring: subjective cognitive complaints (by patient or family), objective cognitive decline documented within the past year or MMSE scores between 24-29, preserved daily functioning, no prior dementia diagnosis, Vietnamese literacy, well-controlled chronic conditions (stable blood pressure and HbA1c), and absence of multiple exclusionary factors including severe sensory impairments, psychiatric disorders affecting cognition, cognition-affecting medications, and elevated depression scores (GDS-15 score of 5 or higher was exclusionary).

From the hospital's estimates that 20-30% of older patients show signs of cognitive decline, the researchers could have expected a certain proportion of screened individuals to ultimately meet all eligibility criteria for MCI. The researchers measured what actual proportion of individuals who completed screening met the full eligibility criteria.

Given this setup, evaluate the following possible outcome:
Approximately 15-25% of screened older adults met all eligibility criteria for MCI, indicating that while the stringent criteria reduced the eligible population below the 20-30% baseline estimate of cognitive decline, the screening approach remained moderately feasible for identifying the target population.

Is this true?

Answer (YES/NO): NO